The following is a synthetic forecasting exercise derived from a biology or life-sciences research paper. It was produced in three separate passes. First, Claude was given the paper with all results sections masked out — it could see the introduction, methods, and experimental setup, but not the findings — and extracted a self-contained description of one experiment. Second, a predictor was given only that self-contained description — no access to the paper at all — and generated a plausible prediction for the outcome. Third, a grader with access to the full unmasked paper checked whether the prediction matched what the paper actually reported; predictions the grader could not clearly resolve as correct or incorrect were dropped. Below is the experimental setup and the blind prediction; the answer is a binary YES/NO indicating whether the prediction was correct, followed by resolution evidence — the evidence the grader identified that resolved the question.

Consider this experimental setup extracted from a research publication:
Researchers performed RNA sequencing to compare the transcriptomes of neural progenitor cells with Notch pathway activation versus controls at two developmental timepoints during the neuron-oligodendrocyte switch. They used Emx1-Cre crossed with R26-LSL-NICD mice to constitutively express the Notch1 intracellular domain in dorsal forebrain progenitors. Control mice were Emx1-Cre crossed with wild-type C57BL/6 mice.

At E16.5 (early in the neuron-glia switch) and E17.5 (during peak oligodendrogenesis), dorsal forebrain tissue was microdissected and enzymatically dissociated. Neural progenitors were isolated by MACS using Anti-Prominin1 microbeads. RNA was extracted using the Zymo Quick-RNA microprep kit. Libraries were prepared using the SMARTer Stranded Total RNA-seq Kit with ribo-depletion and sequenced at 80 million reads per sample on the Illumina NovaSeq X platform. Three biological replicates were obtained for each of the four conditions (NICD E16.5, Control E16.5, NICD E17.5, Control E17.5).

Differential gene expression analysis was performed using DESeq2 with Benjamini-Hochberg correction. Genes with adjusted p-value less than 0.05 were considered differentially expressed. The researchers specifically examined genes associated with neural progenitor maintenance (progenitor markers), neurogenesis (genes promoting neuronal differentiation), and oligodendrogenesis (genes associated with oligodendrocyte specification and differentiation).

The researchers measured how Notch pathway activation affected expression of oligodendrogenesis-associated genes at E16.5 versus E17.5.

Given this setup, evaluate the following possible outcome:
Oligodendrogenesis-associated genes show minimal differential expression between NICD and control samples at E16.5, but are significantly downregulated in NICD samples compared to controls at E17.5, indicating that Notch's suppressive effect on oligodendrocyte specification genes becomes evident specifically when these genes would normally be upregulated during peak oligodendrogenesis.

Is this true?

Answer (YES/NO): NO